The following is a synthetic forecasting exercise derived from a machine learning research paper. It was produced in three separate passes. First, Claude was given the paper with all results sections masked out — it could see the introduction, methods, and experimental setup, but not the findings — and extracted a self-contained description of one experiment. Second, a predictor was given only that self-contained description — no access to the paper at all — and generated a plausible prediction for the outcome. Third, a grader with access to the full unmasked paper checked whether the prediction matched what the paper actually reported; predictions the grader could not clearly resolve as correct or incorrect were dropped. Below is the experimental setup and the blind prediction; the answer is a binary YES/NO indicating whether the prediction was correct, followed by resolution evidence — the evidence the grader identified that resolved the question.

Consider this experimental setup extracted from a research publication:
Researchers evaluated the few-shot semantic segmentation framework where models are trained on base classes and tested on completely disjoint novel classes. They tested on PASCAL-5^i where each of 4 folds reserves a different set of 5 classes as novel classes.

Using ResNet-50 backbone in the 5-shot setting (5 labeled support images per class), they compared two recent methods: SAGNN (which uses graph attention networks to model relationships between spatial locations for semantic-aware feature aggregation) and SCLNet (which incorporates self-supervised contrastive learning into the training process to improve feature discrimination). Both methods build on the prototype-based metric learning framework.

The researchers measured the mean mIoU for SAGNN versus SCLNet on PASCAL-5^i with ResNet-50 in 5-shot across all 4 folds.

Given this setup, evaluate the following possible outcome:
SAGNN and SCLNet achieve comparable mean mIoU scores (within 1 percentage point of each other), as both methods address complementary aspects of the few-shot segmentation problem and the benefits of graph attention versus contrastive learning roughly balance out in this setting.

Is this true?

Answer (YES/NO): YES